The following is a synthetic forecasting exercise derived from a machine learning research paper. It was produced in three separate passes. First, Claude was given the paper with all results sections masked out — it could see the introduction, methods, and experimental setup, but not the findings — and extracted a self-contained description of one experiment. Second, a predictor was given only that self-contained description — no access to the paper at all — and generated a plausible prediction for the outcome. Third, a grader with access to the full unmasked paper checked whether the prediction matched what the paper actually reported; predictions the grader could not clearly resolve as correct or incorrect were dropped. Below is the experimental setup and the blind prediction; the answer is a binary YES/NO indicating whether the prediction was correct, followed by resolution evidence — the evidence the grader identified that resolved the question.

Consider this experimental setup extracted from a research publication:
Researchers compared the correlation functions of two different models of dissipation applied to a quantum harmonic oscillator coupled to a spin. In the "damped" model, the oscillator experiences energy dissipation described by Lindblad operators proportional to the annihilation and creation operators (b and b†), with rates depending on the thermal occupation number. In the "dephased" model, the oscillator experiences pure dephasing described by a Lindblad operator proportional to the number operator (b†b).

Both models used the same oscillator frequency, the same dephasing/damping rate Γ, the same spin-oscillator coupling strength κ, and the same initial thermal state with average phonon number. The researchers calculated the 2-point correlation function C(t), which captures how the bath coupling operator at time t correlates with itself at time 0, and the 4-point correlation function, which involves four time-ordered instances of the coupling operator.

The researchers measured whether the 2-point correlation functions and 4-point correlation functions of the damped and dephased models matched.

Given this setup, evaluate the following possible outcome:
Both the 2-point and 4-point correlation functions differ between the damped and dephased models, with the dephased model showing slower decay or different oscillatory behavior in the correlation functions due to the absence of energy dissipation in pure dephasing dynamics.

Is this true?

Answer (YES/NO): NO